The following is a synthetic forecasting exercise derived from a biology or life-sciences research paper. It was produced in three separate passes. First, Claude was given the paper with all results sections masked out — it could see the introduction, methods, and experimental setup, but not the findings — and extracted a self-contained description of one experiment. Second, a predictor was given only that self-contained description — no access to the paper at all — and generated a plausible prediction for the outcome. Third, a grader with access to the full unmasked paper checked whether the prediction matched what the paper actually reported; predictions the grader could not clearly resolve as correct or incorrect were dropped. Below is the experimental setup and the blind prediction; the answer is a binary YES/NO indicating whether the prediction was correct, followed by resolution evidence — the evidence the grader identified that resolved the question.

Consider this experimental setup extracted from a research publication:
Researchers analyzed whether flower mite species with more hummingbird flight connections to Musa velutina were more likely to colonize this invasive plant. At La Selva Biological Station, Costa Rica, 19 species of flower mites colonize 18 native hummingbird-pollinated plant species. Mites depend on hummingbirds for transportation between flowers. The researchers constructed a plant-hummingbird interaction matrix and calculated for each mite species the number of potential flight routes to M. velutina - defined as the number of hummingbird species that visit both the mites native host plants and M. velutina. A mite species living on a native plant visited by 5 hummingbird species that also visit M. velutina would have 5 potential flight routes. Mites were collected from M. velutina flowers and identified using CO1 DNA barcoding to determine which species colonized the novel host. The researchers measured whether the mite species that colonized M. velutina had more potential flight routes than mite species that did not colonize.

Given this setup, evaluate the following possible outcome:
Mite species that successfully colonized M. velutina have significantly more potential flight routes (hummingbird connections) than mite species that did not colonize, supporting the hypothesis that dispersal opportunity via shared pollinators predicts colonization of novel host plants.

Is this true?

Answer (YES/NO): NO